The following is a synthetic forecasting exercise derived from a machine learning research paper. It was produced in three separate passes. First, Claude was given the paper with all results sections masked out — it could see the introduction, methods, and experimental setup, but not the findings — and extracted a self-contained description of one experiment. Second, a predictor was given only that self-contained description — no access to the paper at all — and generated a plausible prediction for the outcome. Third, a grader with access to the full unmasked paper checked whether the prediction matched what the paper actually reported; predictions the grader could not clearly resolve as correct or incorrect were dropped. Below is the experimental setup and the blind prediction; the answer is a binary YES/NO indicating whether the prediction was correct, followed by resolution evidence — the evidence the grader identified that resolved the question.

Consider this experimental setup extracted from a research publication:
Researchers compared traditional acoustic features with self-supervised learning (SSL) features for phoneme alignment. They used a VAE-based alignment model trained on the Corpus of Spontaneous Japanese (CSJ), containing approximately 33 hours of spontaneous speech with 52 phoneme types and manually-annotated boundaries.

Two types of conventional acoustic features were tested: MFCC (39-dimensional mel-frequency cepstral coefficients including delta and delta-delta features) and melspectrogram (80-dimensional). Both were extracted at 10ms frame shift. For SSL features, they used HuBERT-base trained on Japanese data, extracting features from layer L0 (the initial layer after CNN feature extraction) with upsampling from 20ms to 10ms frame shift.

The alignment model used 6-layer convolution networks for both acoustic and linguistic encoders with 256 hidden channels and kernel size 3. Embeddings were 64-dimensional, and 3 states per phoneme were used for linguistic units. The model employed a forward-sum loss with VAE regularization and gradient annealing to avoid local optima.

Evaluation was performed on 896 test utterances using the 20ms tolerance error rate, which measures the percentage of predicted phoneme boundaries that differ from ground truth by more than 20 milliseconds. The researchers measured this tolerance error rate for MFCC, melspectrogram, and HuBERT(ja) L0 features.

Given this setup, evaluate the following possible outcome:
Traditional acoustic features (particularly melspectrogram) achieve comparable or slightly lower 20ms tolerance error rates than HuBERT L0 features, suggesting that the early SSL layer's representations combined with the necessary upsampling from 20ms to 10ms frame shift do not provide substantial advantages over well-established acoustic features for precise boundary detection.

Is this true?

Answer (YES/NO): NO